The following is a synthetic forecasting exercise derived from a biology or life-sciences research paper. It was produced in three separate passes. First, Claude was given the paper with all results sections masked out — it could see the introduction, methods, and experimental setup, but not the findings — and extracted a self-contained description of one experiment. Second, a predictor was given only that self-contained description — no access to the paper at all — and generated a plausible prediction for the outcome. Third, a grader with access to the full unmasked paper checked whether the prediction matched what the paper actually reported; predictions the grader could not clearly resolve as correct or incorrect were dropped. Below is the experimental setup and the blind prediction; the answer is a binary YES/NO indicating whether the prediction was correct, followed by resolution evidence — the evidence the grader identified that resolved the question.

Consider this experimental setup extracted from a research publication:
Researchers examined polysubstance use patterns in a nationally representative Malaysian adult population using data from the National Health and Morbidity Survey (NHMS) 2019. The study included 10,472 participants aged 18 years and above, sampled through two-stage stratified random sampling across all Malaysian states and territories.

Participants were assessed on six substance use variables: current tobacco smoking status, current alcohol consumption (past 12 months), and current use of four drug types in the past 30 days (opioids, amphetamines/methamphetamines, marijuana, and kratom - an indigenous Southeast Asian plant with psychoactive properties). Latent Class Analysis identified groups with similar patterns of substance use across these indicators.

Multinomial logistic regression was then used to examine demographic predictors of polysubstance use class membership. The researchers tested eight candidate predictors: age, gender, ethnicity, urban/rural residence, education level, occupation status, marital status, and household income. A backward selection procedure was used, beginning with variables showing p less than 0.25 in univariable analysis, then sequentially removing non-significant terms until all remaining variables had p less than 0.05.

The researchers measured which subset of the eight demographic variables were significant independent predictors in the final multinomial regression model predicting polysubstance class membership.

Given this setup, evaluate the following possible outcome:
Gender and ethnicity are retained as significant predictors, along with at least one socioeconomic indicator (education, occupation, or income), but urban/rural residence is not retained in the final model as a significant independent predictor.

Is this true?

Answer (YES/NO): YES